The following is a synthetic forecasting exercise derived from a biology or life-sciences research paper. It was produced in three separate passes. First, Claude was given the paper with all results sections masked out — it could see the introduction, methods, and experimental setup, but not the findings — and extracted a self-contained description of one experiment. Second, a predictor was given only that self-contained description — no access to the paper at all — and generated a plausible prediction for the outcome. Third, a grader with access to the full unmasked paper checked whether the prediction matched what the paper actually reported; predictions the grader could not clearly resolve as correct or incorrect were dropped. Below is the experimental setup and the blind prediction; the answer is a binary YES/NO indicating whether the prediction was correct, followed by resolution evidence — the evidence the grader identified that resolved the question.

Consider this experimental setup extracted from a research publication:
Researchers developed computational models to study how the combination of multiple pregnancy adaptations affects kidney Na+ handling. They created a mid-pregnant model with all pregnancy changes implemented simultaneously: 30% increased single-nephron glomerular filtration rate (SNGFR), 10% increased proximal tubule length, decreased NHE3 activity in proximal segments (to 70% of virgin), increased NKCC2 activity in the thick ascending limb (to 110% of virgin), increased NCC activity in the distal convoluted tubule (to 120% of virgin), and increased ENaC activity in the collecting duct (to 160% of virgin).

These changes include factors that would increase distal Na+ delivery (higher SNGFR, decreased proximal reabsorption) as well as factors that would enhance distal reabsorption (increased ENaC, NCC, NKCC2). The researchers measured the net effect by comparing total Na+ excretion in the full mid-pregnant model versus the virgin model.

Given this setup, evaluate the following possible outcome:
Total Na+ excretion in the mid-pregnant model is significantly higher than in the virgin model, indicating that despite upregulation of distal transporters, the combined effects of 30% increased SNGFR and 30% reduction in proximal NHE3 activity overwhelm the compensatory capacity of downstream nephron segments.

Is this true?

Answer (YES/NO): NO